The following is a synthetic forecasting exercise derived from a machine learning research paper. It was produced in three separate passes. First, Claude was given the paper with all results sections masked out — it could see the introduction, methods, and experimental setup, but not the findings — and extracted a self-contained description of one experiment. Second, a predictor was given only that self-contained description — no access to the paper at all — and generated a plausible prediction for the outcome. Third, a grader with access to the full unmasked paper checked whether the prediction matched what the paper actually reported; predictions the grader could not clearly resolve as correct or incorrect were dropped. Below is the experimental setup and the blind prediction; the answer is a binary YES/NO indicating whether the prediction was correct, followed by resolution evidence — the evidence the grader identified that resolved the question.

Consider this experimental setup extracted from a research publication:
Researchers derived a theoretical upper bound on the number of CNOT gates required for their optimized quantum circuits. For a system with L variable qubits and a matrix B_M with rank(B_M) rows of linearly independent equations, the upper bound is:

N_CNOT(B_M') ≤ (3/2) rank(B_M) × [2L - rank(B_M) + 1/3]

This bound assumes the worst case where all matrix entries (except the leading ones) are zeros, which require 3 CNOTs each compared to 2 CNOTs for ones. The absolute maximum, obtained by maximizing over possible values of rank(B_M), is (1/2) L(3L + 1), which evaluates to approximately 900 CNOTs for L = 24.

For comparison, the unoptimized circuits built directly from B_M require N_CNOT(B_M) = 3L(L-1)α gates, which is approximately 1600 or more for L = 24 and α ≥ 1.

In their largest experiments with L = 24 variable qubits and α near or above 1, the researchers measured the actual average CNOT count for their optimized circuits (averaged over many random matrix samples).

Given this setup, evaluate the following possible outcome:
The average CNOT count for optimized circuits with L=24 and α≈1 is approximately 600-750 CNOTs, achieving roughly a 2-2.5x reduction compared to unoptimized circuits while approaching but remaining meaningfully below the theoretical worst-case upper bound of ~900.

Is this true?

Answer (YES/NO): YES